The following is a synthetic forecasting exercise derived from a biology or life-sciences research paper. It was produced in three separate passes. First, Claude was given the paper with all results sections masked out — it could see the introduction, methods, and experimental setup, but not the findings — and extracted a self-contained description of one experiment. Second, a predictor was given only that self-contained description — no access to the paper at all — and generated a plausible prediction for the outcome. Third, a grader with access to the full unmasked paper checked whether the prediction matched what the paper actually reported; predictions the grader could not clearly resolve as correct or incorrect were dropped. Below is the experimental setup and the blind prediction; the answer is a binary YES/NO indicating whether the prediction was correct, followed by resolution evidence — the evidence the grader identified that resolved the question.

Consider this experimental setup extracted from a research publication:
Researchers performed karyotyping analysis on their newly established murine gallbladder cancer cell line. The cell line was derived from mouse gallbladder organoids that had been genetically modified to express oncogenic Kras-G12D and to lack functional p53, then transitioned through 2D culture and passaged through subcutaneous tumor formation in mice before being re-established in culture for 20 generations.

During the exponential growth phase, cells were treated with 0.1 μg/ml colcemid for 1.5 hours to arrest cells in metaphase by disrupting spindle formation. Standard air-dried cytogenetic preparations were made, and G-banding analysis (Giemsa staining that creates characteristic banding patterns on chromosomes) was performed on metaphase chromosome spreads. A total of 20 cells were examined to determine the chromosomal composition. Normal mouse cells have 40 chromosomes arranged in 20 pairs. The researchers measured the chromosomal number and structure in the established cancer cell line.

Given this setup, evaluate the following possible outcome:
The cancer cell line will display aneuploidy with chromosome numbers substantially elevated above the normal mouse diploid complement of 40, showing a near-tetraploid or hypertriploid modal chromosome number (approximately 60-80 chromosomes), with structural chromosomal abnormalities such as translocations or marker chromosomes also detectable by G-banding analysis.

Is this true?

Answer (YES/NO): YES